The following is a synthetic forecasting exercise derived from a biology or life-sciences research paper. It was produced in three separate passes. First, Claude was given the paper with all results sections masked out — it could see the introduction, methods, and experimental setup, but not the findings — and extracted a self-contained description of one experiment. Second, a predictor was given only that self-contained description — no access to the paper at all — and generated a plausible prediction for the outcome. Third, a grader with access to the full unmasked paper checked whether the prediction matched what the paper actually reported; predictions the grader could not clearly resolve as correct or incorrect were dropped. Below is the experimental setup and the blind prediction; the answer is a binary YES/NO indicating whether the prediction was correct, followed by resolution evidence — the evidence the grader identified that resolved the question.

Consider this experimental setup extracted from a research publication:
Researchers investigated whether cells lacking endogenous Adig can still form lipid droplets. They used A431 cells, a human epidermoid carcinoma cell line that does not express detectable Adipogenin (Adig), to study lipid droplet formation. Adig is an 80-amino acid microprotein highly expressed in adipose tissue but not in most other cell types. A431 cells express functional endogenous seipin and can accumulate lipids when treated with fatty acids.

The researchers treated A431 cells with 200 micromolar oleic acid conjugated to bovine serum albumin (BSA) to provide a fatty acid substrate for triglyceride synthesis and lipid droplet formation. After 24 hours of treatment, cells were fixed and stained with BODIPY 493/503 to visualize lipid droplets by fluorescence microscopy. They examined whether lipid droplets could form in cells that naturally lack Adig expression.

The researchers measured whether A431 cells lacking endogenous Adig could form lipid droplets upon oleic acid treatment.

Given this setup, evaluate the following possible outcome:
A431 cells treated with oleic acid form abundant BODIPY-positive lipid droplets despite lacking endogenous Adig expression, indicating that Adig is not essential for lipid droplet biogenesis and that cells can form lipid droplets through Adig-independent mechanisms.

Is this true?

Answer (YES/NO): YES